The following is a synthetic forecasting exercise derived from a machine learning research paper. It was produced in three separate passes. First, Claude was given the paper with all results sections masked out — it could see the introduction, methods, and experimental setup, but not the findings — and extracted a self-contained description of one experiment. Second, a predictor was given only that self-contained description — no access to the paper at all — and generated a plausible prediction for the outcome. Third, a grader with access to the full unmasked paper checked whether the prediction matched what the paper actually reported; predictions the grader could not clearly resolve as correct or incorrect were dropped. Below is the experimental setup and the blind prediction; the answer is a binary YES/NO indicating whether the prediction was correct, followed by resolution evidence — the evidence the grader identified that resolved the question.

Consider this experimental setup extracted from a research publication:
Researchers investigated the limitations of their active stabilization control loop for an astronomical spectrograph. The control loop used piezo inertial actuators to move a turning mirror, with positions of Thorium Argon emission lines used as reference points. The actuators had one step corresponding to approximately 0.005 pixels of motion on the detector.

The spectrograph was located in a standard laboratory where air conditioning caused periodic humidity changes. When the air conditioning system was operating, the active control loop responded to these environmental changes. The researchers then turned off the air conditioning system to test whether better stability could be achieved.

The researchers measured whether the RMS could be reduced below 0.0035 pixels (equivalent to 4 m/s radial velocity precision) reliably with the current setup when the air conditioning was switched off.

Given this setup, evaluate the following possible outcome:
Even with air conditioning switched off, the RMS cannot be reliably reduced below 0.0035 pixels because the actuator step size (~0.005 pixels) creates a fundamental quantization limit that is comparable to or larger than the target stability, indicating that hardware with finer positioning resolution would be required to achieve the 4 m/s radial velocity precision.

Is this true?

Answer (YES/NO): NO